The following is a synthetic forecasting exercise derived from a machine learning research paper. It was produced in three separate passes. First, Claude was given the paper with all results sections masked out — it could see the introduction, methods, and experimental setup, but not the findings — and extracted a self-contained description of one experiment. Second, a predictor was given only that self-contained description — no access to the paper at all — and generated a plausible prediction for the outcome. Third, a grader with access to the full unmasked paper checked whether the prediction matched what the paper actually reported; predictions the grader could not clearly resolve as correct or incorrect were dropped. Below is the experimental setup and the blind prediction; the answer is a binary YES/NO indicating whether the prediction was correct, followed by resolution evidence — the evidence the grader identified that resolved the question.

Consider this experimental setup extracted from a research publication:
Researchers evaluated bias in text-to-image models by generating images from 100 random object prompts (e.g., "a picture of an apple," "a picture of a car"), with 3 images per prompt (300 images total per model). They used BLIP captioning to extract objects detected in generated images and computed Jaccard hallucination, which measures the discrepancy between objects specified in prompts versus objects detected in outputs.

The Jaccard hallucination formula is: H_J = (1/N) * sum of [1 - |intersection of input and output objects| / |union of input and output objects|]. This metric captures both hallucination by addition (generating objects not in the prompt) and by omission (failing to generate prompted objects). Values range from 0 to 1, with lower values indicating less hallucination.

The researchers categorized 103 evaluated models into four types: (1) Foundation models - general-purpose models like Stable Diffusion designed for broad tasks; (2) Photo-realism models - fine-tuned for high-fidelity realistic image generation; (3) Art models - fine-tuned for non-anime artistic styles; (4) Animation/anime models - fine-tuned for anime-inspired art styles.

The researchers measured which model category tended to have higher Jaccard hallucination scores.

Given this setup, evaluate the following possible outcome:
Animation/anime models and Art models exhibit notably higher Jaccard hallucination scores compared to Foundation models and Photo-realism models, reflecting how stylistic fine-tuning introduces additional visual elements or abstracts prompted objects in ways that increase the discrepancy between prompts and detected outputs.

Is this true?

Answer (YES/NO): YES